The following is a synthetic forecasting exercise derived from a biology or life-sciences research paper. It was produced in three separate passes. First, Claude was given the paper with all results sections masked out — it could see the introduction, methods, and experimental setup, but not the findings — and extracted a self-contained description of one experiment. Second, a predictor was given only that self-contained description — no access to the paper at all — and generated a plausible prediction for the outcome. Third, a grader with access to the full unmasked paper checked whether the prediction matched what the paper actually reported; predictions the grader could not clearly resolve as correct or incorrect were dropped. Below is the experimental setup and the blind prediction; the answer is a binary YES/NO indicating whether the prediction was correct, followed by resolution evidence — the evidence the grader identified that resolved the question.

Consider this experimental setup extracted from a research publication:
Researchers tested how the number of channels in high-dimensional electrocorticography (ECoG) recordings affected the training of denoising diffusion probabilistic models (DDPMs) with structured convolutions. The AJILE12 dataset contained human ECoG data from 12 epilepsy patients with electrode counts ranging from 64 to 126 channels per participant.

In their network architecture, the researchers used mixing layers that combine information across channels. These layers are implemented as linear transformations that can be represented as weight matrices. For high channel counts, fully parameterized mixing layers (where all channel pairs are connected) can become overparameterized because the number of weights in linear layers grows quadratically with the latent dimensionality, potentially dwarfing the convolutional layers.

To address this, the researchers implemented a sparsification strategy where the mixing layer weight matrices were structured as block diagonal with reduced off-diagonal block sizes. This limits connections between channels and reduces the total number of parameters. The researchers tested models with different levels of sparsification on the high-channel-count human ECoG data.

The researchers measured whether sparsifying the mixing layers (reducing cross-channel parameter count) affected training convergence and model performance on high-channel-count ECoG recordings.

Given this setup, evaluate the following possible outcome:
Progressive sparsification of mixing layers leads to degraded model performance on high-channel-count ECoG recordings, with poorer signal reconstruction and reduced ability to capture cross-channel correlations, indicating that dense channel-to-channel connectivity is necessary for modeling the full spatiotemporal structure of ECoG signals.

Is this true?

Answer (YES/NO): NO